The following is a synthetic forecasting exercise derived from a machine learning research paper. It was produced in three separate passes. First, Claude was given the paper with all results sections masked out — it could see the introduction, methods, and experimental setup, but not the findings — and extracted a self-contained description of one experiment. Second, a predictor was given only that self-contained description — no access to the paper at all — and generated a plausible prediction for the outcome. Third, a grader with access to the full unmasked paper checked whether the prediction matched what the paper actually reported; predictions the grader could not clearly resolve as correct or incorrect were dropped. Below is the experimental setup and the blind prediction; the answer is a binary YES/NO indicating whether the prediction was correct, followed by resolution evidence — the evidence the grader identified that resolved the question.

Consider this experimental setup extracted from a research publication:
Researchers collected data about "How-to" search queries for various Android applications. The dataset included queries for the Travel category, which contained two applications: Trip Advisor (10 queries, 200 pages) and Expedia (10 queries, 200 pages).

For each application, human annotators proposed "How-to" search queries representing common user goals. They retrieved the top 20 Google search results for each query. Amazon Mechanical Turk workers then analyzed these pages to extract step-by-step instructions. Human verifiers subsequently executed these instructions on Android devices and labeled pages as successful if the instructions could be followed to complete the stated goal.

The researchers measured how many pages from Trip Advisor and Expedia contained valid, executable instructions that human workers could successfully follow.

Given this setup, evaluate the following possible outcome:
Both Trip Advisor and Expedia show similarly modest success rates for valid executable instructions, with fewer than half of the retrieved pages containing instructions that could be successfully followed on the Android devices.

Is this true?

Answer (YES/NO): NO